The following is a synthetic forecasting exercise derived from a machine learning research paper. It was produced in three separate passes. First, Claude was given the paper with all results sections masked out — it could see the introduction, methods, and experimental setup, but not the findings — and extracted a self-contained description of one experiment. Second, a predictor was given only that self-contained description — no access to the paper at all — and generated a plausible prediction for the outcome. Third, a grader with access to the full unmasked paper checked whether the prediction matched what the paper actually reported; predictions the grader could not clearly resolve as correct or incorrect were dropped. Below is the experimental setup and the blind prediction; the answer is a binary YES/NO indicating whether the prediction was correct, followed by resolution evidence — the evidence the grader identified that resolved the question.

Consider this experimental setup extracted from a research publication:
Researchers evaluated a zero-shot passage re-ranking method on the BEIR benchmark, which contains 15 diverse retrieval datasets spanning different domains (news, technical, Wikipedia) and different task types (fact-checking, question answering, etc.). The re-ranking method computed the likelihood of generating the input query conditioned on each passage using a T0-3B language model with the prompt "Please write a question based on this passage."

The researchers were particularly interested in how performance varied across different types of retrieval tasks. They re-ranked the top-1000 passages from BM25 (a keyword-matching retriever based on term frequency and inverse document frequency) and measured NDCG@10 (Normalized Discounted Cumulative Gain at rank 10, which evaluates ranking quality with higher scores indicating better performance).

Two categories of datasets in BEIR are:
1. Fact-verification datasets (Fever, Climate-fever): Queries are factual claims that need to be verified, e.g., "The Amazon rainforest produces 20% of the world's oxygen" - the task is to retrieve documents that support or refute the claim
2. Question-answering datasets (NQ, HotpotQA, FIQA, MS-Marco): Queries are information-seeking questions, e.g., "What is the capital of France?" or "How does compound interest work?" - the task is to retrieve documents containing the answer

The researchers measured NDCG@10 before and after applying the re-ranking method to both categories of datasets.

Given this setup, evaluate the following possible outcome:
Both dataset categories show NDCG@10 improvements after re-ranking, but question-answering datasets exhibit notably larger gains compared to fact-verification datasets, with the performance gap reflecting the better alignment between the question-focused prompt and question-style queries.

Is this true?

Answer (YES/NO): NO